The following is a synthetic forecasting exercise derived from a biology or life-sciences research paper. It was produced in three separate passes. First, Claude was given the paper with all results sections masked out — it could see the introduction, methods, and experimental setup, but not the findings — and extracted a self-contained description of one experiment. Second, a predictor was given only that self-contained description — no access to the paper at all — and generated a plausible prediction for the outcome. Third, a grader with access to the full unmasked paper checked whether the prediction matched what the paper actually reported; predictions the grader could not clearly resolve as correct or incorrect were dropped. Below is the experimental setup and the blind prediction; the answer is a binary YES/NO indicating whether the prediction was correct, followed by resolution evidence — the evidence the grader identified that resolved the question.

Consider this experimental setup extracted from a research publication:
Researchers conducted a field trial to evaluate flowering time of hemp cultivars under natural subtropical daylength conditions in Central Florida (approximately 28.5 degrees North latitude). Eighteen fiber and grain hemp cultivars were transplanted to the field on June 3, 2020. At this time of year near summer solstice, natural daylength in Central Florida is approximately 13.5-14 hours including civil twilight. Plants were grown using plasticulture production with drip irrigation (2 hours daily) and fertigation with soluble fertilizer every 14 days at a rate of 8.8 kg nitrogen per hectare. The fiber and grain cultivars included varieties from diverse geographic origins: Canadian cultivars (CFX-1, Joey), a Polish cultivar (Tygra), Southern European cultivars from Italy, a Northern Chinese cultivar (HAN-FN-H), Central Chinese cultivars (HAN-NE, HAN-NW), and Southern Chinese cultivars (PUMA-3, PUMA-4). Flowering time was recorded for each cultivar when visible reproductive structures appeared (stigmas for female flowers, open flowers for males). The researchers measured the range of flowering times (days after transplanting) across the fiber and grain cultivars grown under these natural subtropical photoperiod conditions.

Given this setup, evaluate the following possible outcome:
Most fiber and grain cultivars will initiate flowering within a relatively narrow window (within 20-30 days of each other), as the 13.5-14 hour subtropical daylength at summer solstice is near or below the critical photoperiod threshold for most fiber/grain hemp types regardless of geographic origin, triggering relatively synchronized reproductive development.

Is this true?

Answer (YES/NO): NO